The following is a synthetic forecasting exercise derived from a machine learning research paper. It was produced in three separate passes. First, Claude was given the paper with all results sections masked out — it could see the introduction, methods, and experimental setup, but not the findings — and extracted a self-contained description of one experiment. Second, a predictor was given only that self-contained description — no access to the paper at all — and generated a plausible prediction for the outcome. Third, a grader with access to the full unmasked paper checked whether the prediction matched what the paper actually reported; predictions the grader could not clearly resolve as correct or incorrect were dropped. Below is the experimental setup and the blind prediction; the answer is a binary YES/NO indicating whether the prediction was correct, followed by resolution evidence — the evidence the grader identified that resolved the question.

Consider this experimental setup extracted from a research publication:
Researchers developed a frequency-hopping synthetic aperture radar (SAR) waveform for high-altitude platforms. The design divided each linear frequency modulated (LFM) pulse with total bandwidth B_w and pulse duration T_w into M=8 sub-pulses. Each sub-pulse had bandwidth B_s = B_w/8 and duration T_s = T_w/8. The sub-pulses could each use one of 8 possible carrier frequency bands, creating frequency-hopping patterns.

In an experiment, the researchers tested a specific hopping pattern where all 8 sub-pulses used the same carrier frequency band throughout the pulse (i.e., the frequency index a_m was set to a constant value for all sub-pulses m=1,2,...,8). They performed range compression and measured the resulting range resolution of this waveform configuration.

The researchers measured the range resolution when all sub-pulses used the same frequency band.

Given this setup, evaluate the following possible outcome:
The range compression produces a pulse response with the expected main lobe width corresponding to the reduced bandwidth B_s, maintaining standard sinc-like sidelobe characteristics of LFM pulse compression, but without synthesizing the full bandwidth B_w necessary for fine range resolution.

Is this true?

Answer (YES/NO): YES